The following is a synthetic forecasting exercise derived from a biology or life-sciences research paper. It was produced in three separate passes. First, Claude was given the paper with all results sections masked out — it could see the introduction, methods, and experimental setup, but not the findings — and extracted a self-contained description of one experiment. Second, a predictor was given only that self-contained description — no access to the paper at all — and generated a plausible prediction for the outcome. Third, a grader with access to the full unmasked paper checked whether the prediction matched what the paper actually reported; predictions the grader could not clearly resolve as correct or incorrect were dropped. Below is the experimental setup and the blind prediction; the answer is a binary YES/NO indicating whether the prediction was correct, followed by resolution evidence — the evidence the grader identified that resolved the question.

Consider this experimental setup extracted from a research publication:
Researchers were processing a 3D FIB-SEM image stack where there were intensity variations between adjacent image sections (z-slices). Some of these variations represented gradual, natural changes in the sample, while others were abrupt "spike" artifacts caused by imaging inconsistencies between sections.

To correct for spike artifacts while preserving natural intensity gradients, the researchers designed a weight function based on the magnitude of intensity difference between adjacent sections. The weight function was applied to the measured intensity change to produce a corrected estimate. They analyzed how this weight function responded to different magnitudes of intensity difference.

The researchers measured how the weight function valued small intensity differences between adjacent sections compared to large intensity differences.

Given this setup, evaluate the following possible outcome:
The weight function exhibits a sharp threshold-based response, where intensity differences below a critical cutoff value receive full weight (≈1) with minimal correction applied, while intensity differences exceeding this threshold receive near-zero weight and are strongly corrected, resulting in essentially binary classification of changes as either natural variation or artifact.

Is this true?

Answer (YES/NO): NO